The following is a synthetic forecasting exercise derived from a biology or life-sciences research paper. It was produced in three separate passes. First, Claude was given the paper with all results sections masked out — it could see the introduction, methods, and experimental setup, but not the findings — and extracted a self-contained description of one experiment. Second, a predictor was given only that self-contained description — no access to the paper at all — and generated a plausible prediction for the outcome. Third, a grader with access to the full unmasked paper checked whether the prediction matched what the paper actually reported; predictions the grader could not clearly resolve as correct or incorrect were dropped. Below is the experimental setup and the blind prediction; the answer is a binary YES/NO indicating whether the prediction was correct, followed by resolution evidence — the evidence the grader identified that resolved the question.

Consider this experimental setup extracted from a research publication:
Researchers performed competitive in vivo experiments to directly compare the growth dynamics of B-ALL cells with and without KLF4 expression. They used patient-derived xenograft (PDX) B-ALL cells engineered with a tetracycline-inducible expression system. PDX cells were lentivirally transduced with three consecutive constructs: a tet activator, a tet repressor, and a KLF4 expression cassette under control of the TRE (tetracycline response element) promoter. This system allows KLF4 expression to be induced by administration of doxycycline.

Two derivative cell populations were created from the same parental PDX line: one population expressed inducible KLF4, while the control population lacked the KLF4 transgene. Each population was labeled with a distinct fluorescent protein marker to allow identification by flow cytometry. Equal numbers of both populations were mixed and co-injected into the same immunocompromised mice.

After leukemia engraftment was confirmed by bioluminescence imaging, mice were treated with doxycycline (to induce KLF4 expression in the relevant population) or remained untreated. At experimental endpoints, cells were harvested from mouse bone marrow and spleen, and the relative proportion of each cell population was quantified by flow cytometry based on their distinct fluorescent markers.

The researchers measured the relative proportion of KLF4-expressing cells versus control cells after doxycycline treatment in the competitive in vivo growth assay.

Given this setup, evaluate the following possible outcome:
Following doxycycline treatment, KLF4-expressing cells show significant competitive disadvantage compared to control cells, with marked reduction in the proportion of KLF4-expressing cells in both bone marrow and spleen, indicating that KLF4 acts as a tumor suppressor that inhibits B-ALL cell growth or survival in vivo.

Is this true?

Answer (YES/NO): YES